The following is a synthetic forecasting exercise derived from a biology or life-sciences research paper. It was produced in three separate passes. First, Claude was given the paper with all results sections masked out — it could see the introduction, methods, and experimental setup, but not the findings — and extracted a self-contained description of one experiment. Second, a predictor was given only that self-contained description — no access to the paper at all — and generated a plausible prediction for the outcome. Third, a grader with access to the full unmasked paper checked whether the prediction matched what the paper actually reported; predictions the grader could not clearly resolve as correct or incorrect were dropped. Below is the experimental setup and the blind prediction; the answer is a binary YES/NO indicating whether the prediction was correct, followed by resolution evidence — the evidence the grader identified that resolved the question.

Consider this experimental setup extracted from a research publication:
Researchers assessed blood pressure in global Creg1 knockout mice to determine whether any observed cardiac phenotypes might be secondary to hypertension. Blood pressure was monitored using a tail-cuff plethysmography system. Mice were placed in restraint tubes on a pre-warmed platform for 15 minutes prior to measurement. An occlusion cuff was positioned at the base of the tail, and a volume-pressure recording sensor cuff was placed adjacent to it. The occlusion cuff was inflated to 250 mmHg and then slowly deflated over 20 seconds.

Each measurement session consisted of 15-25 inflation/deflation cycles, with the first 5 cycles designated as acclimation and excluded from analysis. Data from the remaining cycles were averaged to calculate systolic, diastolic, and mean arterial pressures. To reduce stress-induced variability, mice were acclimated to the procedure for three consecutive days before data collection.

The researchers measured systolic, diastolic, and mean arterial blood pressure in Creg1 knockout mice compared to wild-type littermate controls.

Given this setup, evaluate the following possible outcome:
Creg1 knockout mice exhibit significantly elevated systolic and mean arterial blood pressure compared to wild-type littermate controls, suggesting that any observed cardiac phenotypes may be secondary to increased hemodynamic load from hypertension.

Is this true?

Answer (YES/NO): NO